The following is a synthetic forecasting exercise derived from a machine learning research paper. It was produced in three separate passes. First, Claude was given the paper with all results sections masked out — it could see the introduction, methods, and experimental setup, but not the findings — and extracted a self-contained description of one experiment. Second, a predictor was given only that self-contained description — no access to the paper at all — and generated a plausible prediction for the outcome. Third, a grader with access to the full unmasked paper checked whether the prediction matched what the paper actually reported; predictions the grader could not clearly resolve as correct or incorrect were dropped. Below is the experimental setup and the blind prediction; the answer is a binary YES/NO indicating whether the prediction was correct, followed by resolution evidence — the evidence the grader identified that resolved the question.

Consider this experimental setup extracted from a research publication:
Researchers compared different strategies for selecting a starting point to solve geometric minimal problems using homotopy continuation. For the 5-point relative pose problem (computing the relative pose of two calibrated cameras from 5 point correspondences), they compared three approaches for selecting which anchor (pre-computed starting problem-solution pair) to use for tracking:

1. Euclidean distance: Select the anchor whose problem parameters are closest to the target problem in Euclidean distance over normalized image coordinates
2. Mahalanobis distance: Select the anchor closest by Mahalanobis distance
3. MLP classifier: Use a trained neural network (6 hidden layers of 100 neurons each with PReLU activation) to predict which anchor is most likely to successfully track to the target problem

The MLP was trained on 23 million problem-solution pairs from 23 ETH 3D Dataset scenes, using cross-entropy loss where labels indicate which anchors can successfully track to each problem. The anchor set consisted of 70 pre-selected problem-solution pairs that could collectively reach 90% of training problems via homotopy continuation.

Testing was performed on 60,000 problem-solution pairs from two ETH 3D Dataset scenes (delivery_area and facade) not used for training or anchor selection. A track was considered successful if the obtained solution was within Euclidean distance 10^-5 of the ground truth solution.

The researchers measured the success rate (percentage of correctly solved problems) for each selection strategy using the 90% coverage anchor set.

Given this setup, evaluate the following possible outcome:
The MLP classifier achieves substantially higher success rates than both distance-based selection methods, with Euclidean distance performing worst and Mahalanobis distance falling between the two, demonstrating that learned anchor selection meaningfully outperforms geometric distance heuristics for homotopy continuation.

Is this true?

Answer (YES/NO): NO